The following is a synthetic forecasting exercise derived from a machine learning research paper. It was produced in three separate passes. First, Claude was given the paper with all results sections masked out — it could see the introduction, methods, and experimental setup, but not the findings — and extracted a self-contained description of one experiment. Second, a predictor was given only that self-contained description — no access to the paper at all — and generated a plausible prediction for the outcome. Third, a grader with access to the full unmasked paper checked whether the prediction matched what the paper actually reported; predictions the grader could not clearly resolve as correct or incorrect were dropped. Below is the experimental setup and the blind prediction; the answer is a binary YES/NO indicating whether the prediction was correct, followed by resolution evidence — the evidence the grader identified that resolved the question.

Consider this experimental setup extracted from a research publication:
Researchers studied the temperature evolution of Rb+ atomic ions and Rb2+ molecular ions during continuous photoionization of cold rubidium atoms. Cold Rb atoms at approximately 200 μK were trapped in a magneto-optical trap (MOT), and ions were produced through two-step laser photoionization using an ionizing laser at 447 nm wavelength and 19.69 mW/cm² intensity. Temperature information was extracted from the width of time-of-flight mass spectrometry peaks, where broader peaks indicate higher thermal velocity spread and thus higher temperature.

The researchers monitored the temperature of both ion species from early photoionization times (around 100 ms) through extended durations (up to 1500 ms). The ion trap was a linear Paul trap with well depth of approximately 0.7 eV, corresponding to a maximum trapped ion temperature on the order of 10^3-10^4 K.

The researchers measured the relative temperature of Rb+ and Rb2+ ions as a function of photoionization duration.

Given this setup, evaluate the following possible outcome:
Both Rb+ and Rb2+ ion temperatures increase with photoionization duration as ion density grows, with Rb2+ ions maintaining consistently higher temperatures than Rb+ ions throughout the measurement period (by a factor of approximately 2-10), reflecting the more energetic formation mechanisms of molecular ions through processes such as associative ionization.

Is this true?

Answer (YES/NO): NO